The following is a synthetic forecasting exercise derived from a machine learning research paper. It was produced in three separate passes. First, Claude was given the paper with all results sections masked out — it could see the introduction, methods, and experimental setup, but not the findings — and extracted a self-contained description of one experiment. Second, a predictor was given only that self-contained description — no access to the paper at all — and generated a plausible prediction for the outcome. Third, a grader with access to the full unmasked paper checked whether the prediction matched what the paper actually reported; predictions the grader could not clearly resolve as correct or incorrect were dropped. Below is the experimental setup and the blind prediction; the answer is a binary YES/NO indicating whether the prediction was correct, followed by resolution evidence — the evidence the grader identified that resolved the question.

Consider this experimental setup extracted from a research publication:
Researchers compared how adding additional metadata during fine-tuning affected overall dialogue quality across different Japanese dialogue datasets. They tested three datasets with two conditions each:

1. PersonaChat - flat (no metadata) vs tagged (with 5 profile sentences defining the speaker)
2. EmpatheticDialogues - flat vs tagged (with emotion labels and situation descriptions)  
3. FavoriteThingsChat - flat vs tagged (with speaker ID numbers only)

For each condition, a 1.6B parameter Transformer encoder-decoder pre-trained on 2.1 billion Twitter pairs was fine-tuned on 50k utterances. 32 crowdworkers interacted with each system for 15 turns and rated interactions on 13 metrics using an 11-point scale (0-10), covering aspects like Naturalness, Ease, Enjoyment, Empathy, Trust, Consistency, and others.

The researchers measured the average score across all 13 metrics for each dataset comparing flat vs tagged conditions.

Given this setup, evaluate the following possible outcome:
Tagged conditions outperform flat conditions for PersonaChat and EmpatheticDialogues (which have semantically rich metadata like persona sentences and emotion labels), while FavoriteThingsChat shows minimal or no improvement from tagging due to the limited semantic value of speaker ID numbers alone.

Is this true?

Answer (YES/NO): NO